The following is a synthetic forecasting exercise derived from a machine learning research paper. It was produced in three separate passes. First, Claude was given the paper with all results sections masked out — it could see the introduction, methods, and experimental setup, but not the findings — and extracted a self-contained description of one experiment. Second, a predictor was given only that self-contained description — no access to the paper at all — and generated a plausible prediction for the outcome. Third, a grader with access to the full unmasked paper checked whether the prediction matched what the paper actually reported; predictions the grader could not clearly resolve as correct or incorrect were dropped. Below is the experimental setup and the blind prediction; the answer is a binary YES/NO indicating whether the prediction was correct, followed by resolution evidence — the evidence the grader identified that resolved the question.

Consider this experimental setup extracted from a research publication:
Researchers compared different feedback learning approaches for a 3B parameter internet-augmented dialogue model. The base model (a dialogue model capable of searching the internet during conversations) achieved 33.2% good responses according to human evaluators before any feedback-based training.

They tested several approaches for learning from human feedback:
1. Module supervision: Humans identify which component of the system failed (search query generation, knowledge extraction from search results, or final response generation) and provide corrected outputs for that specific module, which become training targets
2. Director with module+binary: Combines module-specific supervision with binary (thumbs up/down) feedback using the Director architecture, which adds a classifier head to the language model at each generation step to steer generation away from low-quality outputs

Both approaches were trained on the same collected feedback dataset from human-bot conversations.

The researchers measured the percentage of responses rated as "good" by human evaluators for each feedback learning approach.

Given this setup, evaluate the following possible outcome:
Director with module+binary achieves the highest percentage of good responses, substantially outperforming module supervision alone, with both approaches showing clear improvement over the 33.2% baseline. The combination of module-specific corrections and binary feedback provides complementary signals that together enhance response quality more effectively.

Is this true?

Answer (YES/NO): YES